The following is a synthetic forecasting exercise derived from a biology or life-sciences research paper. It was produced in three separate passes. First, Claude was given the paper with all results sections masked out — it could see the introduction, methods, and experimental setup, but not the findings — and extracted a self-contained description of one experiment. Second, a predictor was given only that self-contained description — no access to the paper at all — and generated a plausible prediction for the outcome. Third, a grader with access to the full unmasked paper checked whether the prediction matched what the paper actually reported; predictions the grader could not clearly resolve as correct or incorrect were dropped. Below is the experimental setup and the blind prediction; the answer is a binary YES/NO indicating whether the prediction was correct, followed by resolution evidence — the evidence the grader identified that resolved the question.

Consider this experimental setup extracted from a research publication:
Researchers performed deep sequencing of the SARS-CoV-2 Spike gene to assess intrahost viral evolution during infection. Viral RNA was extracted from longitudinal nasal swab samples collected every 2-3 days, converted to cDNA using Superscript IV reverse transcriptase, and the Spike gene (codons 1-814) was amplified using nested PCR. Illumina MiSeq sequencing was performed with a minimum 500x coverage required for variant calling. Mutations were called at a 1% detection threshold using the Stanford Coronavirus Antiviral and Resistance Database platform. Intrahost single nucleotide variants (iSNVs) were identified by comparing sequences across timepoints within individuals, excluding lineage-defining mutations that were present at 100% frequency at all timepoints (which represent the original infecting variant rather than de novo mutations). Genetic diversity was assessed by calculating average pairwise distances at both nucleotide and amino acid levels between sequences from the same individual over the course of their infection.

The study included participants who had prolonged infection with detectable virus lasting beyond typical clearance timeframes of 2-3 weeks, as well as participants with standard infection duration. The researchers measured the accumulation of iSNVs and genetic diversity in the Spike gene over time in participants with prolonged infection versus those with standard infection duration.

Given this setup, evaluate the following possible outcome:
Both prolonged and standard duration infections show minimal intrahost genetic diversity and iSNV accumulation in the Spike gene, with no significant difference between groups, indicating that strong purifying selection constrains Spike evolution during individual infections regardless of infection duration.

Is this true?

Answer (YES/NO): NO